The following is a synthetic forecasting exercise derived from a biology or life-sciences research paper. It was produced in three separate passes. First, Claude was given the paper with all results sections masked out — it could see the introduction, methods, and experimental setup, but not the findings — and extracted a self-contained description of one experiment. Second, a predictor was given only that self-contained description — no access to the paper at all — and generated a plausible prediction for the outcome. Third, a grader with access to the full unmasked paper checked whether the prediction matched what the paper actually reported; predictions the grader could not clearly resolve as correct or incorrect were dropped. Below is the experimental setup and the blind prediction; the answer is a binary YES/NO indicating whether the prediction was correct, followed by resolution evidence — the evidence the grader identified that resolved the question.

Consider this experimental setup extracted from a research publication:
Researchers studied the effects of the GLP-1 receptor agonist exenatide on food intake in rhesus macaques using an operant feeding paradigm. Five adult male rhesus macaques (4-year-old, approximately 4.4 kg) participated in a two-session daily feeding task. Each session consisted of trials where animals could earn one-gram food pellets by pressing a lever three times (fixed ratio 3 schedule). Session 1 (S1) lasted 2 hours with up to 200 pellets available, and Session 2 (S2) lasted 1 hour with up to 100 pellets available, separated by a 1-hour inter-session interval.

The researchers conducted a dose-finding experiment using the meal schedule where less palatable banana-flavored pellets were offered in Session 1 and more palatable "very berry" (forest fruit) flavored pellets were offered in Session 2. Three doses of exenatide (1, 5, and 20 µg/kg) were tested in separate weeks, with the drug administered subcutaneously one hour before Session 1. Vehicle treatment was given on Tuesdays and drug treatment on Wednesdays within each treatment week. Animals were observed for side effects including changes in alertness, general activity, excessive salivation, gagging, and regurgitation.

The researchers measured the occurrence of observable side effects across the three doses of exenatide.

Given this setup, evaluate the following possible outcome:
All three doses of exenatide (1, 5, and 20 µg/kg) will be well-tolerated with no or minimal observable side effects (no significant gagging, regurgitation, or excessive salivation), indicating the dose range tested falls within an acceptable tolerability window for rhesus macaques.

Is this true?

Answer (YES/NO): NO